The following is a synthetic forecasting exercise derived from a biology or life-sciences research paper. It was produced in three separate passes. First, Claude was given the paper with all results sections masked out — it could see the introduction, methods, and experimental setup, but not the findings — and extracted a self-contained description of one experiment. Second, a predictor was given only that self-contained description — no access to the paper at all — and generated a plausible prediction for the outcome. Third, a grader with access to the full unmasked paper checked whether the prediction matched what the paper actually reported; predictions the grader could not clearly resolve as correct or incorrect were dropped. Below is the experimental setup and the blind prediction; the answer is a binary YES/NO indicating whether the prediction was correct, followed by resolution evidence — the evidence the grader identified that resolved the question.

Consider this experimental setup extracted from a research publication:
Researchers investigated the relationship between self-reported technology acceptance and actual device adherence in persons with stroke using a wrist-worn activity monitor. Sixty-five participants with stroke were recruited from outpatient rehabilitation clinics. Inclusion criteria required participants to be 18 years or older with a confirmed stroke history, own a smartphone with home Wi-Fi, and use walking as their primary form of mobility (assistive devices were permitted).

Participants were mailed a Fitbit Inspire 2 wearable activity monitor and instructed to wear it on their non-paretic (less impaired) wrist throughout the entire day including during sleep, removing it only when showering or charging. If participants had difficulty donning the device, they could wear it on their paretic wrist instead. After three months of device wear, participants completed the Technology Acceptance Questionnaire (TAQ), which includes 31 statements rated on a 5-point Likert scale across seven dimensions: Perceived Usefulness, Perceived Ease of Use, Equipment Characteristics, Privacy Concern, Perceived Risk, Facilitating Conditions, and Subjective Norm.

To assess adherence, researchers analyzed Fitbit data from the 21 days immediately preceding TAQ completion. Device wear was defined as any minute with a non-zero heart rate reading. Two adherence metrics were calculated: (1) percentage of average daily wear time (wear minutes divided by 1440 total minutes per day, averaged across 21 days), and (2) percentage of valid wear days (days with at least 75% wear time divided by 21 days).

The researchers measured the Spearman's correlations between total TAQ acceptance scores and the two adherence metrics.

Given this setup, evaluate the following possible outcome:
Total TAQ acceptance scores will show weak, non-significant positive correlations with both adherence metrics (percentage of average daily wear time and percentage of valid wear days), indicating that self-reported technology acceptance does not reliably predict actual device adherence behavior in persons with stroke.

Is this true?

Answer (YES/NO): NO